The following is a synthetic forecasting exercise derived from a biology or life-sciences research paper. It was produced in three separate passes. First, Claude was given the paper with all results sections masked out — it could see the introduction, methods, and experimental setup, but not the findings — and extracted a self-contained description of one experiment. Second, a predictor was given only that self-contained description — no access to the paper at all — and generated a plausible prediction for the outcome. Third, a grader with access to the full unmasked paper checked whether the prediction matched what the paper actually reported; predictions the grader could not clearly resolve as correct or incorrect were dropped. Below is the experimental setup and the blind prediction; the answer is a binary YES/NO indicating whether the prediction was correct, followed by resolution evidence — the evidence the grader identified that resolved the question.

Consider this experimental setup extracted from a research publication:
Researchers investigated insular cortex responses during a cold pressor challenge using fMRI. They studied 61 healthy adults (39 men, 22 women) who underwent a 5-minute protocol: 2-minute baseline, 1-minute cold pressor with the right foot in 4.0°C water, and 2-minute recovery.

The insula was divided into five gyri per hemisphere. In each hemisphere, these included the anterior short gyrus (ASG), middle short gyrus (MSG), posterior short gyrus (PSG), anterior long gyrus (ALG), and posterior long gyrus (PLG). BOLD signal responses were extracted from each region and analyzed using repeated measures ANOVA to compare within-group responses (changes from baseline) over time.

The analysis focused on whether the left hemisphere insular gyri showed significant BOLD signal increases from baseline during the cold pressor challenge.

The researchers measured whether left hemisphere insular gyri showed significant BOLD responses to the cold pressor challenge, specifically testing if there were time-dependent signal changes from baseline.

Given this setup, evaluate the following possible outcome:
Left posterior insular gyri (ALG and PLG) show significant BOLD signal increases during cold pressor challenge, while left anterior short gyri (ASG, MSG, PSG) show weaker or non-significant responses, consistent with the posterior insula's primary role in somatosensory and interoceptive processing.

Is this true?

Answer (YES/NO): NO